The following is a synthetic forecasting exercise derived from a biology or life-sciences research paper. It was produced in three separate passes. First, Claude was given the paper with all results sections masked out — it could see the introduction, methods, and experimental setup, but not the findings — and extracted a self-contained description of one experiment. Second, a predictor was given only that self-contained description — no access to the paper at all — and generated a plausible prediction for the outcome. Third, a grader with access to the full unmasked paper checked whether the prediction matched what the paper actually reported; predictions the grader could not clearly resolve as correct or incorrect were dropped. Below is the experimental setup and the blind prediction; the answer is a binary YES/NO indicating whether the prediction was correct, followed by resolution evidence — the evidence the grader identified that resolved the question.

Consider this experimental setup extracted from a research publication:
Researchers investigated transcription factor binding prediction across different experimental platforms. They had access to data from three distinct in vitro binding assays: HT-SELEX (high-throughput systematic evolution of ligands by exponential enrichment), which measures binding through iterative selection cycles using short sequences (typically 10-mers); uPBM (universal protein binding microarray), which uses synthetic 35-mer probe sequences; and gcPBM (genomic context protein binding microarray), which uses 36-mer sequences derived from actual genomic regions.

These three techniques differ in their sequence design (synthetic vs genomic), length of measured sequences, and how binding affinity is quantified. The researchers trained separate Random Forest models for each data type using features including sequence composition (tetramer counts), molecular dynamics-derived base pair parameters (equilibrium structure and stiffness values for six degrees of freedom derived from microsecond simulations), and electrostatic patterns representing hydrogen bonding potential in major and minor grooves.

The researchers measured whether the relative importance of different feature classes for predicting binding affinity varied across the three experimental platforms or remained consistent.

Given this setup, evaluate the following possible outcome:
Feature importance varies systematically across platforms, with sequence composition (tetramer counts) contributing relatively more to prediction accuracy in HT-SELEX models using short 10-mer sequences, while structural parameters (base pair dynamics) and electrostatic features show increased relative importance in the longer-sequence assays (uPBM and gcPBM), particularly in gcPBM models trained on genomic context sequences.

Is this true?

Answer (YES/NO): NO